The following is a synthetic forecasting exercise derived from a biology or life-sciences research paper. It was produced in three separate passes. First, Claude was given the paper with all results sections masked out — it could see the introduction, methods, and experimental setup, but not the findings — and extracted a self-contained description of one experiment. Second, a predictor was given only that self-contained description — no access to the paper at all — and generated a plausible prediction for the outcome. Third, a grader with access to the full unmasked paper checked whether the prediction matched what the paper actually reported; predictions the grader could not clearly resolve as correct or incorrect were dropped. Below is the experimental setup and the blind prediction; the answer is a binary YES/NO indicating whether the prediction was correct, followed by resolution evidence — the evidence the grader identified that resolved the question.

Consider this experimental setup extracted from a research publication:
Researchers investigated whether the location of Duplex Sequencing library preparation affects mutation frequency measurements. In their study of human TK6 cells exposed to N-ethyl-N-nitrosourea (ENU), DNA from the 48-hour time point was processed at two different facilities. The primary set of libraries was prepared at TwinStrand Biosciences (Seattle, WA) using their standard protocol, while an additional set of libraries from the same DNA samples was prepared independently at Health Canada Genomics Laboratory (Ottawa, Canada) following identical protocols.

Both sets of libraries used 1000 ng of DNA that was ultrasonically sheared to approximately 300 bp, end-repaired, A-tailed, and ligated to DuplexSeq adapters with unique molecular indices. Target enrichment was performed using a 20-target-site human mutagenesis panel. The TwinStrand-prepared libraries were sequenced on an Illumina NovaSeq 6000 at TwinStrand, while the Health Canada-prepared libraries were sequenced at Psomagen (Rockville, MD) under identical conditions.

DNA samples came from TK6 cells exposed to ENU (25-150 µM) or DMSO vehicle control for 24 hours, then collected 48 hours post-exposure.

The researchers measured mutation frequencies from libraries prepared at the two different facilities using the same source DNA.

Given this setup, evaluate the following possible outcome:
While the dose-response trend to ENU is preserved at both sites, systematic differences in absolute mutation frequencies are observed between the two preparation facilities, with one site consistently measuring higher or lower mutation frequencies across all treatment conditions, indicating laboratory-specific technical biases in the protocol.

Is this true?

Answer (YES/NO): YES